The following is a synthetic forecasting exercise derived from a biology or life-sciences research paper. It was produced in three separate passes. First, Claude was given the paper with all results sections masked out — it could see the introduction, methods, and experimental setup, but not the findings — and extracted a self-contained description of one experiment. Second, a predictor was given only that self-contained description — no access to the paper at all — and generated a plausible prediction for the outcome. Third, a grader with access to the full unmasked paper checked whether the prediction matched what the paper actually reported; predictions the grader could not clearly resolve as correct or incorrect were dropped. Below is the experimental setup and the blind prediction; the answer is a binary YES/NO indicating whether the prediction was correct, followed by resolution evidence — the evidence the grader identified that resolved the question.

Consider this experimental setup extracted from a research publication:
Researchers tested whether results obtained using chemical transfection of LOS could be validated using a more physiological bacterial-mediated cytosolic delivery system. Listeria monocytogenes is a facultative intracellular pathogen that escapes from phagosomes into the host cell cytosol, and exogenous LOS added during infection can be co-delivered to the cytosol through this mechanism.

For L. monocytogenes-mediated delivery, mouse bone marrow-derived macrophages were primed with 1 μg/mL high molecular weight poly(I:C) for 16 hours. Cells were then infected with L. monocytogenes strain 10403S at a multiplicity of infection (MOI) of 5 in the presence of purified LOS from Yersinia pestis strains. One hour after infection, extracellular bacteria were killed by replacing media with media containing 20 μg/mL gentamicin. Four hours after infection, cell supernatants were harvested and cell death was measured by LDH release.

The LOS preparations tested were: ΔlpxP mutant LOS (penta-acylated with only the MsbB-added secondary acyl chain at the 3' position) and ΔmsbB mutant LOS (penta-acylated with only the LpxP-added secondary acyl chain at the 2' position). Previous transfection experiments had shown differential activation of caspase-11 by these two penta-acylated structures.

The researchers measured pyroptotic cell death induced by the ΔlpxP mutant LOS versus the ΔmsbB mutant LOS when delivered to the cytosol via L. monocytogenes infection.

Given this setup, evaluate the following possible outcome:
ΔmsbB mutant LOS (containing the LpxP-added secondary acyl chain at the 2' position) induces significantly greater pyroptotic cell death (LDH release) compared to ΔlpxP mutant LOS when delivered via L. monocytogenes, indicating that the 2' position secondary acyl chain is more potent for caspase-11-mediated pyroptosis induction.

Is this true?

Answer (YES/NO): NO